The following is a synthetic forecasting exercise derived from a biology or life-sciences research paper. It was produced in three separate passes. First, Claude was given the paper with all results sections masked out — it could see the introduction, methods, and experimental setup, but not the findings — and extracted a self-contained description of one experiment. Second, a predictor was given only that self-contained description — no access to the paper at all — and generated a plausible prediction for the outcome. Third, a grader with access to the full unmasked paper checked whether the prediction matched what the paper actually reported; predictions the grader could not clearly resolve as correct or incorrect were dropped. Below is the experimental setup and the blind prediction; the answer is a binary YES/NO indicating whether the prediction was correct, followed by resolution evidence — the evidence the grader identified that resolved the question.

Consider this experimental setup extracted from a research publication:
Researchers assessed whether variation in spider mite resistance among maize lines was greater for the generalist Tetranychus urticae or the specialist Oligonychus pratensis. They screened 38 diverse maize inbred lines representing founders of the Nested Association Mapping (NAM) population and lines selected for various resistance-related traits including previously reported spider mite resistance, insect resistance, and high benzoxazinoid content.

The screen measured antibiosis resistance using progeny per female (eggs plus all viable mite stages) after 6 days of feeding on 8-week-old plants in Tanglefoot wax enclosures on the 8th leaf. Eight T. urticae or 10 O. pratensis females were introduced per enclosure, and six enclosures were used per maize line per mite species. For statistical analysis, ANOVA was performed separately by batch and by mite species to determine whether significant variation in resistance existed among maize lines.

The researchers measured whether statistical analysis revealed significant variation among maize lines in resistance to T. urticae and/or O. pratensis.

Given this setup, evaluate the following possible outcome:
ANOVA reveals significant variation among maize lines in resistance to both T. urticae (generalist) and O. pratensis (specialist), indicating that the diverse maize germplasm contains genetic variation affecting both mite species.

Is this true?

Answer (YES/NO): NO